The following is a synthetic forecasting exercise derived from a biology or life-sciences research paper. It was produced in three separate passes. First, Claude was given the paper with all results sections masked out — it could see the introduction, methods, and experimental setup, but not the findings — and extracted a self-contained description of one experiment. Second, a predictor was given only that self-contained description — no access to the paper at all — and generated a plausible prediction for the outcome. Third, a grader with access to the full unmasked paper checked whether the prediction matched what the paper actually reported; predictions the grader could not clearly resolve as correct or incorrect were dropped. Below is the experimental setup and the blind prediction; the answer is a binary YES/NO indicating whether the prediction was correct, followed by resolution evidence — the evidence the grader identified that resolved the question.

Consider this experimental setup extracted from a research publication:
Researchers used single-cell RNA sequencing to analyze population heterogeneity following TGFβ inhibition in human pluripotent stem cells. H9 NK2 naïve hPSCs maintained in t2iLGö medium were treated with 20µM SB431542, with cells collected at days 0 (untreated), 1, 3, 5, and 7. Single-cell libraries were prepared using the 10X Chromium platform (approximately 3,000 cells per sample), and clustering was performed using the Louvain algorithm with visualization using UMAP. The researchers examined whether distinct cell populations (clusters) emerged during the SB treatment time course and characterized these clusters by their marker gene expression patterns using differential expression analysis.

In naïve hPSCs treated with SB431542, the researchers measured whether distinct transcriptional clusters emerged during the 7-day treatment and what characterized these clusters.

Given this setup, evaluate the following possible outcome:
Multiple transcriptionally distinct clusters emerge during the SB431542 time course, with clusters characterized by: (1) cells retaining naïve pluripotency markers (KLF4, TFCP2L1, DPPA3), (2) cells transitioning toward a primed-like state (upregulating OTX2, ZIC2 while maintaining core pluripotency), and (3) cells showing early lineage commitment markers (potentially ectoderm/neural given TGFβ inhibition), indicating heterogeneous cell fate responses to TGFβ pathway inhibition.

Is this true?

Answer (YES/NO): NO